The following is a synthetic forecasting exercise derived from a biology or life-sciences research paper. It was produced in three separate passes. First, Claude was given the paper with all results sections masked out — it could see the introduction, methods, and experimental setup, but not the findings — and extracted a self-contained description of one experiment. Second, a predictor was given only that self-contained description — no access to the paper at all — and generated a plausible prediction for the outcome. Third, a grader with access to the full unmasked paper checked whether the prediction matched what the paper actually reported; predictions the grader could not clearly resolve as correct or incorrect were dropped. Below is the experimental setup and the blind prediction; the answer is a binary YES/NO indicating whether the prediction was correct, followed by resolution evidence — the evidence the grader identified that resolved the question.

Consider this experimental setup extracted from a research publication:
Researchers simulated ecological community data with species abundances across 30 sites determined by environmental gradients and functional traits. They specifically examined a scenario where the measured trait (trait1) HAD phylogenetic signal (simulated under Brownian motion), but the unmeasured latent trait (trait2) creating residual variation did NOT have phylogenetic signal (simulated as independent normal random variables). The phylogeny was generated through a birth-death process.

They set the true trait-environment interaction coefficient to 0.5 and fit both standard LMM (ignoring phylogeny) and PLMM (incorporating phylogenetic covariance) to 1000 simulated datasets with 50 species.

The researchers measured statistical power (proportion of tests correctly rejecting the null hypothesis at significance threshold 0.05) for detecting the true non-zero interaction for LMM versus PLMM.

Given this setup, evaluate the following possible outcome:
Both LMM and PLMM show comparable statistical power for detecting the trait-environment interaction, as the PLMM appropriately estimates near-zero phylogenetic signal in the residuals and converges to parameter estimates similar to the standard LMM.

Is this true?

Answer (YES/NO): YES